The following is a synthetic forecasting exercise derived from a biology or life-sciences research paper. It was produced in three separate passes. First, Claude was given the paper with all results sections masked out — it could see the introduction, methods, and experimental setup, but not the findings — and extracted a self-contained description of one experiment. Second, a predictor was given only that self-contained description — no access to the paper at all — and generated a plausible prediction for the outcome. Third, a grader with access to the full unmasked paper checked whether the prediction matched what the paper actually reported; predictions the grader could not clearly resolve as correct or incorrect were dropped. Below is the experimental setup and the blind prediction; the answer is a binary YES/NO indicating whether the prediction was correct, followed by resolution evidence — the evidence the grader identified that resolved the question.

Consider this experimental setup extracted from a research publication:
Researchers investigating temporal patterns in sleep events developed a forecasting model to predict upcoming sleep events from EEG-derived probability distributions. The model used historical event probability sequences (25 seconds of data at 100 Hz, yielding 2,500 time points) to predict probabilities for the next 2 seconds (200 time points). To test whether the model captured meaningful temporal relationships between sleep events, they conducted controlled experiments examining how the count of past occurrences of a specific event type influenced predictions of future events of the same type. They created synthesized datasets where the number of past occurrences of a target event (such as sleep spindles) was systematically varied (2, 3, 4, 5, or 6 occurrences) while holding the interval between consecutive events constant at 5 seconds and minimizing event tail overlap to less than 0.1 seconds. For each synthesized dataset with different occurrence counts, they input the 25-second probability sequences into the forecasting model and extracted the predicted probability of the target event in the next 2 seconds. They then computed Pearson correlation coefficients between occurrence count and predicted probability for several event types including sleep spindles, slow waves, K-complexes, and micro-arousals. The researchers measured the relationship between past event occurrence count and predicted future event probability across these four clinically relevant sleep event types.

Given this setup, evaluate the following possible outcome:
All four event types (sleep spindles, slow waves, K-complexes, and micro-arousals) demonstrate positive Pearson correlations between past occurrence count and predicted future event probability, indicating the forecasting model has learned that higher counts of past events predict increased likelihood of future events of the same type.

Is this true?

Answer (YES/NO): NO